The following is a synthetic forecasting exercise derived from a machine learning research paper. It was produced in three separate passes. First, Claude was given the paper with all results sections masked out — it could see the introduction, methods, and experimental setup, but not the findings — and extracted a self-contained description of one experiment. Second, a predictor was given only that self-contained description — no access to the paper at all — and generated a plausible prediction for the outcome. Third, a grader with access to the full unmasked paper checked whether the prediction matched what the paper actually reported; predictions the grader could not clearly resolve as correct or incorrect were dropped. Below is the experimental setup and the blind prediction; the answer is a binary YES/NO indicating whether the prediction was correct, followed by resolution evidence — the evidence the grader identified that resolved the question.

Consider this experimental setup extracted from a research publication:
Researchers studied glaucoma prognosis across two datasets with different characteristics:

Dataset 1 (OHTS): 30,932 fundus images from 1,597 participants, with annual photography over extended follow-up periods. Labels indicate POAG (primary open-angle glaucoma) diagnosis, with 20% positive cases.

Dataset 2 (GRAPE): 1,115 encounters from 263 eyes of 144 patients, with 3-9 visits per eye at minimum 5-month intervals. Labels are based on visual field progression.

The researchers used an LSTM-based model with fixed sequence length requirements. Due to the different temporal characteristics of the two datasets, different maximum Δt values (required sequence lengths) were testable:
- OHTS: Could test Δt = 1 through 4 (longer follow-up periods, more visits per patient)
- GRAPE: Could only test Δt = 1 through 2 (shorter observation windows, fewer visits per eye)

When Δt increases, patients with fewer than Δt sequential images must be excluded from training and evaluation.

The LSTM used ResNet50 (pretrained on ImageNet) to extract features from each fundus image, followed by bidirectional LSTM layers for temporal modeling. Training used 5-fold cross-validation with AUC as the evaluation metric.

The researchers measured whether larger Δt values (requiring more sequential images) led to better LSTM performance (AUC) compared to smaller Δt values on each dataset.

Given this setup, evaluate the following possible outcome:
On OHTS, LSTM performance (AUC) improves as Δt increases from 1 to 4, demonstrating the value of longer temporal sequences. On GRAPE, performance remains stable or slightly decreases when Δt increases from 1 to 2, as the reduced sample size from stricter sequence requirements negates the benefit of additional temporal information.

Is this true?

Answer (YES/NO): NO